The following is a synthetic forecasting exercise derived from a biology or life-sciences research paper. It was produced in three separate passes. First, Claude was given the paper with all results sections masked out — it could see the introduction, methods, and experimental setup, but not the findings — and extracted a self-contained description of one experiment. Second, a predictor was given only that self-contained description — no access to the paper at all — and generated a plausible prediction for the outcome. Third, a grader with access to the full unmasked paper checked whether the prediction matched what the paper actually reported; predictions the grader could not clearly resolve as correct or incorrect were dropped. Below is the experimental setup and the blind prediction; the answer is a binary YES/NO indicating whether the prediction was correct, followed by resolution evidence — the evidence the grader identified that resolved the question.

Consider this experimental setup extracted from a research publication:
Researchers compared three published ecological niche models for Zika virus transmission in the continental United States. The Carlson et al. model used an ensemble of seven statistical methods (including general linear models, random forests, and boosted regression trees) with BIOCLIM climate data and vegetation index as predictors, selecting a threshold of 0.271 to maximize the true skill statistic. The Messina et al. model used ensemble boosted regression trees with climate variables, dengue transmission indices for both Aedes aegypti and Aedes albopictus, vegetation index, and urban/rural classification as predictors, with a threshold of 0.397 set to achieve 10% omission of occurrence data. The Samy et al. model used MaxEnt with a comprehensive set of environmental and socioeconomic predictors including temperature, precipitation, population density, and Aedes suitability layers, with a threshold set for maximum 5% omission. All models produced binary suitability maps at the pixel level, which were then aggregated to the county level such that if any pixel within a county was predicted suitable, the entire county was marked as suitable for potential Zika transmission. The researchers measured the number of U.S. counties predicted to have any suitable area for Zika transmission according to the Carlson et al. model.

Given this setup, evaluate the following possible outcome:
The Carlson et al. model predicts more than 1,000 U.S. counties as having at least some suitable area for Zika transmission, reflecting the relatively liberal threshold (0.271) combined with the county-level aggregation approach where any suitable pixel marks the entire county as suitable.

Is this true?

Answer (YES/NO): NO